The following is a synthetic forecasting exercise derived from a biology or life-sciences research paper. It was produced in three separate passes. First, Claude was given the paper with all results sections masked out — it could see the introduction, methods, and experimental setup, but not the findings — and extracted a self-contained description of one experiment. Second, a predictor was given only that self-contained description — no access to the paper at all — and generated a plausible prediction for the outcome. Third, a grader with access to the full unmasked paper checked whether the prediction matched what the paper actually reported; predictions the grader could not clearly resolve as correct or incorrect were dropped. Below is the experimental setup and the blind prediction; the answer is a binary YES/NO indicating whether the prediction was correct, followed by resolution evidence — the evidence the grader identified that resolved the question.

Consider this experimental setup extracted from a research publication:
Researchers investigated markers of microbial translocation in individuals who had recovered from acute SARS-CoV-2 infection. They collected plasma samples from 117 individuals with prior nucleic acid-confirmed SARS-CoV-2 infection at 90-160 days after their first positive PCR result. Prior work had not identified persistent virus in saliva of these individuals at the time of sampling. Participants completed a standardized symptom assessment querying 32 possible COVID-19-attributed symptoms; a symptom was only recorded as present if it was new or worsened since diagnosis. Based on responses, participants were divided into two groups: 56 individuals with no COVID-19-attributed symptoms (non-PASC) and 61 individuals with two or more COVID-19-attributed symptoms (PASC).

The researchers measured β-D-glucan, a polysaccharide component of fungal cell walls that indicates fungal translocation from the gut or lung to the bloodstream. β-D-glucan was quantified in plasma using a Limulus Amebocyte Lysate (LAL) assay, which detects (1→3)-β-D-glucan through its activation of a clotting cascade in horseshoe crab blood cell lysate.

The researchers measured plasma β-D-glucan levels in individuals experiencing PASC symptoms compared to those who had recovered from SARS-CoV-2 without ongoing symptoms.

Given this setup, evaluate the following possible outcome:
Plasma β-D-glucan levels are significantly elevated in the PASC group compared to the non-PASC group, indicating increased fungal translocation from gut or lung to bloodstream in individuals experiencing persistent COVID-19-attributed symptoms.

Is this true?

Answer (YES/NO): YES